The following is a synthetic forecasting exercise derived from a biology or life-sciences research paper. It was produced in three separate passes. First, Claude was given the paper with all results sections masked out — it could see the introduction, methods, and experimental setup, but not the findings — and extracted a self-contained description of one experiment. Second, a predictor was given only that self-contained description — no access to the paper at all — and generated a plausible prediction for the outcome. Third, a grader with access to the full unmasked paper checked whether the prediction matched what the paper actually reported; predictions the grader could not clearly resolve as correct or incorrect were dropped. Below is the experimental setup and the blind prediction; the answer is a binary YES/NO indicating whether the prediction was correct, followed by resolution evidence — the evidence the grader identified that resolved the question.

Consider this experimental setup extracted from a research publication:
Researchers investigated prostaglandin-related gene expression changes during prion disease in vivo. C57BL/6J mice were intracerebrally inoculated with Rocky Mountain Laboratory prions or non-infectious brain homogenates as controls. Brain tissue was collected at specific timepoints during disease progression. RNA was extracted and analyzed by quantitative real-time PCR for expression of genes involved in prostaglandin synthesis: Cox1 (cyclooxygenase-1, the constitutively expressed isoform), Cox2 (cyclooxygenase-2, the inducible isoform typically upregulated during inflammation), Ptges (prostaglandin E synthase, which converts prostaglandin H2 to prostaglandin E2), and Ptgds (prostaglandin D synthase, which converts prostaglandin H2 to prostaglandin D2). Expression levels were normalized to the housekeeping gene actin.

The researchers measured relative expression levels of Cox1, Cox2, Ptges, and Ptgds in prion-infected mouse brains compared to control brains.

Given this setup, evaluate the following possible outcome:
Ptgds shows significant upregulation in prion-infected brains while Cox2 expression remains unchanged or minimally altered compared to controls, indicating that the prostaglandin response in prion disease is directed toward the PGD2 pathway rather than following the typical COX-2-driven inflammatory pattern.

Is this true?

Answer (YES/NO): NO